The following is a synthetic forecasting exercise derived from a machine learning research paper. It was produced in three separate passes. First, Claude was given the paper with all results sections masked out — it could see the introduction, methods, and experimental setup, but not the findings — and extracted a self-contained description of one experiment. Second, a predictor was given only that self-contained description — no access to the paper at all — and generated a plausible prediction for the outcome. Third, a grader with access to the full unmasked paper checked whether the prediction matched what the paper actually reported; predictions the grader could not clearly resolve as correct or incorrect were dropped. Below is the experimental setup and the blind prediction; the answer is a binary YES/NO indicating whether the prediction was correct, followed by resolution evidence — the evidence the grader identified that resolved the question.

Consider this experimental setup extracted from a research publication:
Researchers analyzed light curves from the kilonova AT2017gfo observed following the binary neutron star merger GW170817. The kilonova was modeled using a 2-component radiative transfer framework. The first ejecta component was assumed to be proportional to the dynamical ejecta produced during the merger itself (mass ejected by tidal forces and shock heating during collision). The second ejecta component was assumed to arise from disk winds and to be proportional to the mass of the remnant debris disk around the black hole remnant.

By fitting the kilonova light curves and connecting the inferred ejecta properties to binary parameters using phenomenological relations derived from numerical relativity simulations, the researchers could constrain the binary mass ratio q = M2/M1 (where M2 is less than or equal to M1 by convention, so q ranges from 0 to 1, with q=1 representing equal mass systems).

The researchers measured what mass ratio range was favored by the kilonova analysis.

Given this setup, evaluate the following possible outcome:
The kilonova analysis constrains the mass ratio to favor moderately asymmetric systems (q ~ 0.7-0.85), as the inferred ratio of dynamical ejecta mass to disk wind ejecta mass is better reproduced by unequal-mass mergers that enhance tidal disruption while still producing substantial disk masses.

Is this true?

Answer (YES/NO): NO